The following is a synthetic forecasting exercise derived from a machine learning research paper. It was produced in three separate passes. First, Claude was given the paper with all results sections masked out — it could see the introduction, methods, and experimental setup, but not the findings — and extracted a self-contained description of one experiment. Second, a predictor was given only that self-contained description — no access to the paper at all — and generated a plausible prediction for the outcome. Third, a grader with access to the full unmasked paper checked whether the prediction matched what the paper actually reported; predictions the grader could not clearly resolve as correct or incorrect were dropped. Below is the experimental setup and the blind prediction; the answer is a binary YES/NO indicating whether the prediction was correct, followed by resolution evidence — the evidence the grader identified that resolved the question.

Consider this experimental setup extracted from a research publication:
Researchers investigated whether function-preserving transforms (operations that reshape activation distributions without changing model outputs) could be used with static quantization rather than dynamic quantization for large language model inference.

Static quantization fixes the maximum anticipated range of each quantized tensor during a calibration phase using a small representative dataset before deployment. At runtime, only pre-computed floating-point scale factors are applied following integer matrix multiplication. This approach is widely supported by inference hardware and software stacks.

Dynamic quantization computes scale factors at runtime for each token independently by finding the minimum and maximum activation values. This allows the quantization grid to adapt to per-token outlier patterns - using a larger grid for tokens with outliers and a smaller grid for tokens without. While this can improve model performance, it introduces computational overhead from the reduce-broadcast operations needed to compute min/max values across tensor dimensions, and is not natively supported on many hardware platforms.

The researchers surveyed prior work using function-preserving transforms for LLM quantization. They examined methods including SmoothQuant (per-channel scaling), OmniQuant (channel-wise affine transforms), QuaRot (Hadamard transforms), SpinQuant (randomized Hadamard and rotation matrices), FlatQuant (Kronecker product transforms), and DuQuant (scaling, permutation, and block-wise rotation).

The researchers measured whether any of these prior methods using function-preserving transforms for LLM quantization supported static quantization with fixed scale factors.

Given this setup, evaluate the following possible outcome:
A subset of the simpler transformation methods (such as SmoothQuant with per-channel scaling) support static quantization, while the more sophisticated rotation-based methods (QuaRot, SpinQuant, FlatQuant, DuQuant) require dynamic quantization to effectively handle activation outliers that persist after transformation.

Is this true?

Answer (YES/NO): NO